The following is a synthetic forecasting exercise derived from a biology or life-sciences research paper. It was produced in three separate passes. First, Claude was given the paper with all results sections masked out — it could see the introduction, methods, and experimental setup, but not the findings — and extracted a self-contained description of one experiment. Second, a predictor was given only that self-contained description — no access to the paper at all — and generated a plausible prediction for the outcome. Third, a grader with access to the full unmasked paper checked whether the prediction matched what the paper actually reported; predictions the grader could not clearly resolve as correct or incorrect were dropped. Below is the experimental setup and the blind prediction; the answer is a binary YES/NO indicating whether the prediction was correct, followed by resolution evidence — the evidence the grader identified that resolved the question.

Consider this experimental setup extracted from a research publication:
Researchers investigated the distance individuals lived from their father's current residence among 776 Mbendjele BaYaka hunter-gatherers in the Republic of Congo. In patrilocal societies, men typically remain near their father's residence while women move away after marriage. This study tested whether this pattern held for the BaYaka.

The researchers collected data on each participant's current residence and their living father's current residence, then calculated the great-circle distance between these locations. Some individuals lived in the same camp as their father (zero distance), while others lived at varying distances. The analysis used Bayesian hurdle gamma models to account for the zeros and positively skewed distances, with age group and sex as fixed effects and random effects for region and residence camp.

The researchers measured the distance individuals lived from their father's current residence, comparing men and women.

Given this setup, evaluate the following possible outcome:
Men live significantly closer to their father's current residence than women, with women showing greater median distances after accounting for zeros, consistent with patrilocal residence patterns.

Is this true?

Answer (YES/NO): NO